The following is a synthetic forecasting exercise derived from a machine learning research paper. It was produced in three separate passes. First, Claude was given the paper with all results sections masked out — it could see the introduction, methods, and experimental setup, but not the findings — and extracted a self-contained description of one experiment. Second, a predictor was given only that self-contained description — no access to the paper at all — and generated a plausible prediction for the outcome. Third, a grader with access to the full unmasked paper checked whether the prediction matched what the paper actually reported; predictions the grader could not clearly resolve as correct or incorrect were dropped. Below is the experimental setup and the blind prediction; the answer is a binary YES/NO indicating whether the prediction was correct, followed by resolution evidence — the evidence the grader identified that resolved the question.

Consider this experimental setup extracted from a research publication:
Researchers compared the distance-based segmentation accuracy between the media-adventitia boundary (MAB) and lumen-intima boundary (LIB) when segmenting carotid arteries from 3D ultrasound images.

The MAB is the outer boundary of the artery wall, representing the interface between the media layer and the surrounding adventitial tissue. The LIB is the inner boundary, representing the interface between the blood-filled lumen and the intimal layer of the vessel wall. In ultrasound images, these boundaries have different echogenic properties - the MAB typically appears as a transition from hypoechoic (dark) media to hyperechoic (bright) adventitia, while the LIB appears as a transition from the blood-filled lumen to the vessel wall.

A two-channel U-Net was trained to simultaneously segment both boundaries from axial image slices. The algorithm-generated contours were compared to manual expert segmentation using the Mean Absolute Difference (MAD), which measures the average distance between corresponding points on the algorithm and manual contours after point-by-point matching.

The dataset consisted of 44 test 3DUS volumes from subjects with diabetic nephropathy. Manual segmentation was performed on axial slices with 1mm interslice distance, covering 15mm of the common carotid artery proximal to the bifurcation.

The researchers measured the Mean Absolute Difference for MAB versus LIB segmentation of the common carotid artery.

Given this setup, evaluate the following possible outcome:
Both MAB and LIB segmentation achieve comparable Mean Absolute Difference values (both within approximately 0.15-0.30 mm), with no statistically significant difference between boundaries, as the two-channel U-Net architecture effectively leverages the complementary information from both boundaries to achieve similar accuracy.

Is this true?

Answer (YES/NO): NO